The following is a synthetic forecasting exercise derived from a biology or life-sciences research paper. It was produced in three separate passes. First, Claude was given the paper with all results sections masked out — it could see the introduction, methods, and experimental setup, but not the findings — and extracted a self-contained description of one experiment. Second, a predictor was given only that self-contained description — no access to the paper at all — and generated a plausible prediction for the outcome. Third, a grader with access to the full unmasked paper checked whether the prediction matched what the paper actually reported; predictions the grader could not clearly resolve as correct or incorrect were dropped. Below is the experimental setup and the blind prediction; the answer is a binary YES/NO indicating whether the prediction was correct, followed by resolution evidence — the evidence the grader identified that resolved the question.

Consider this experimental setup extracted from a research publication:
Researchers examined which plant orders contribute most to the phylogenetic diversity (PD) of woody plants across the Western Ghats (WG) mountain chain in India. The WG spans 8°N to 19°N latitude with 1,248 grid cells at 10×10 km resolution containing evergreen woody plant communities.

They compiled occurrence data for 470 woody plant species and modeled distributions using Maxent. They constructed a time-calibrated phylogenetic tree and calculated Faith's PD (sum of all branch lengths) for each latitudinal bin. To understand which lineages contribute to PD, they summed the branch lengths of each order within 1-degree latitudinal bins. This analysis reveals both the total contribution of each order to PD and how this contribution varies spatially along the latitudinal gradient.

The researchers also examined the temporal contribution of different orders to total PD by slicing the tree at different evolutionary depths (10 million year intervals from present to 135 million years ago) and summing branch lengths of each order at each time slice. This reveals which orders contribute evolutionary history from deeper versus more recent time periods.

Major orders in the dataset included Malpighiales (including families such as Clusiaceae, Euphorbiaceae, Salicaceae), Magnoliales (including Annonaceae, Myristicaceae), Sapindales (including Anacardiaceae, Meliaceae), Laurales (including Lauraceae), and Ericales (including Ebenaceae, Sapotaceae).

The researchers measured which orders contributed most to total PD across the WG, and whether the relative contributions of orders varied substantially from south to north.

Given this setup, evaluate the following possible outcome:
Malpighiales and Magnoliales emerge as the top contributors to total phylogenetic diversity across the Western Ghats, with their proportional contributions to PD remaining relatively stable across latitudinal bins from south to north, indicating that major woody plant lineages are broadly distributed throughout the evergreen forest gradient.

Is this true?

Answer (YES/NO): NO